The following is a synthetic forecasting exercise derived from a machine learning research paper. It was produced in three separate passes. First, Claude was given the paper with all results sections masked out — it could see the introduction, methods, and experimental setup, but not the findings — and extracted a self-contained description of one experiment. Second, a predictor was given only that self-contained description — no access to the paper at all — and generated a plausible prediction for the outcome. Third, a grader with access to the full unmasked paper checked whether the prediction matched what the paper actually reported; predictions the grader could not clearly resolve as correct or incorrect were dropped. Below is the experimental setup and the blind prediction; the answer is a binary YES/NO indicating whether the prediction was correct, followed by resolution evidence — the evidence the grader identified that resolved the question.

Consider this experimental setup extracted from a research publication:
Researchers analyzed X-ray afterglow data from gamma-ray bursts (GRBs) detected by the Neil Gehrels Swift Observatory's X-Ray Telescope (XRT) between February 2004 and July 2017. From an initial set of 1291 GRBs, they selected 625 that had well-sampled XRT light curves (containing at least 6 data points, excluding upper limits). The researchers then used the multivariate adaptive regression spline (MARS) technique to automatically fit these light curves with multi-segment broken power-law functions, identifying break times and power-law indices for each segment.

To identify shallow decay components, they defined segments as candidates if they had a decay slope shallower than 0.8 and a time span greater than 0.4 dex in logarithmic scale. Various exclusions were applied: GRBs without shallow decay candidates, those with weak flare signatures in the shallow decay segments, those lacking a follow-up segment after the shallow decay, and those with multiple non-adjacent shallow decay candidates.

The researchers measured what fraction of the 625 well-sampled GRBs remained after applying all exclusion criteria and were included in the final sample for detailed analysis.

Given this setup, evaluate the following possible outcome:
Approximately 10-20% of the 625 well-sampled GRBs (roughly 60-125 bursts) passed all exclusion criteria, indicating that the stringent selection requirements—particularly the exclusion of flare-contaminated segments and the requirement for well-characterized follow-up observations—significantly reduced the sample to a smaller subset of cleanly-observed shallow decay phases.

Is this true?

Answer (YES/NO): NO